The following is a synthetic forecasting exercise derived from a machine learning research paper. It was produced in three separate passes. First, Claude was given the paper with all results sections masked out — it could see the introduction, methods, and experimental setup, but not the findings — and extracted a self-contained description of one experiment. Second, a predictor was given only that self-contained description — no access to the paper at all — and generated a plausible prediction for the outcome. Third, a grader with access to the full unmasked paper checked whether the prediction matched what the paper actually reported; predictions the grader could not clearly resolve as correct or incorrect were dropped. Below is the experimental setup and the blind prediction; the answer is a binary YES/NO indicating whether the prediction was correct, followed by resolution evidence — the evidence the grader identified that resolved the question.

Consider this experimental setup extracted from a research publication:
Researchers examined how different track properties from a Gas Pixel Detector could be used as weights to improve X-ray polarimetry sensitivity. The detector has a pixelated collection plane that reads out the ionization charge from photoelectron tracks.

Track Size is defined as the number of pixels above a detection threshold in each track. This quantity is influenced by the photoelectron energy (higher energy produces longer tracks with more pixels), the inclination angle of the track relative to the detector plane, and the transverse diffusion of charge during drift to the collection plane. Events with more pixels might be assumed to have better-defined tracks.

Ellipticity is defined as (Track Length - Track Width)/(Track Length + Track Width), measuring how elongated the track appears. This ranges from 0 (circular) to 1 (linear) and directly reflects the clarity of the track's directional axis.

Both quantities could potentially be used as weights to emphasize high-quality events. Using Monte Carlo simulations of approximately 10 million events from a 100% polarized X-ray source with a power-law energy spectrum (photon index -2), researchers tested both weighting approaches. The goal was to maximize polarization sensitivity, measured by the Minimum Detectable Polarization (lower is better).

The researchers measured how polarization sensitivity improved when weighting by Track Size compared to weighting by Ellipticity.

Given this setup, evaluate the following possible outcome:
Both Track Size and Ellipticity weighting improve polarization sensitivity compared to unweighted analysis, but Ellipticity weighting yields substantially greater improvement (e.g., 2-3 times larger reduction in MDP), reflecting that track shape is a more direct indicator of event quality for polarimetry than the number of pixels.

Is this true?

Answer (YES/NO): NO